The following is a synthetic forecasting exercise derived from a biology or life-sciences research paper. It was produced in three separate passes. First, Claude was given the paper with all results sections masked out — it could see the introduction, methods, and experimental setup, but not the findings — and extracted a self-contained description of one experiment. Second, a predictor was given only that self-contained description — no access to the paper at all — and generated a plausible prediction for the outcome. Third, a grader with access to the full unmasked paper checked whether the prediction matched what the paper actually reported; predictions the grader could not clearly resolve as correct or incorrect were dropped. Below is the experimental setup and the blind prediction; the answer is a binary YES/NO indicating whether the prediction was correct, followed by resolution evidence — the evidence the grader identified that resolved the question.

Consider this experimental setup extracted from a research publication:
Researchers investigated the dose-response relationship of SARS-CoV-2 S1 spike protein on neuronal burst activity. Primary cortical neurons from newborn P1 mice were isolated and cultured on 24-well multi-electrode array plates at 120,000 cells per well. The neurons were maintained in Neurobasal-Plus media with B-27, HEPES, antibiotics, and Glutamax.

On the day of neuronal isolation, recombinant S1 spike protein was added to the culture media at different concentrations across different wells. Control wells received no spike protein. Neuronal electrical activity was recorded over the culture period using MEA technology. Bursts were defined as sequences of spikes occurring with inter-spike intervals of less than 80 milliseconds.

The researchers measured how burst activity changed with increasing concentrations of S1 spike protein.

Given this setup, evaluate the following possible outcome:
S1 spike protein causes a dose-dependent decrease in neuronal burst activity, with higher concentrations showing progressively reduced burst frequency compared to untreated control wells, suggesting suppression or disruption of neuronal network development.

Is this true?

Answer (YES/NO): NO